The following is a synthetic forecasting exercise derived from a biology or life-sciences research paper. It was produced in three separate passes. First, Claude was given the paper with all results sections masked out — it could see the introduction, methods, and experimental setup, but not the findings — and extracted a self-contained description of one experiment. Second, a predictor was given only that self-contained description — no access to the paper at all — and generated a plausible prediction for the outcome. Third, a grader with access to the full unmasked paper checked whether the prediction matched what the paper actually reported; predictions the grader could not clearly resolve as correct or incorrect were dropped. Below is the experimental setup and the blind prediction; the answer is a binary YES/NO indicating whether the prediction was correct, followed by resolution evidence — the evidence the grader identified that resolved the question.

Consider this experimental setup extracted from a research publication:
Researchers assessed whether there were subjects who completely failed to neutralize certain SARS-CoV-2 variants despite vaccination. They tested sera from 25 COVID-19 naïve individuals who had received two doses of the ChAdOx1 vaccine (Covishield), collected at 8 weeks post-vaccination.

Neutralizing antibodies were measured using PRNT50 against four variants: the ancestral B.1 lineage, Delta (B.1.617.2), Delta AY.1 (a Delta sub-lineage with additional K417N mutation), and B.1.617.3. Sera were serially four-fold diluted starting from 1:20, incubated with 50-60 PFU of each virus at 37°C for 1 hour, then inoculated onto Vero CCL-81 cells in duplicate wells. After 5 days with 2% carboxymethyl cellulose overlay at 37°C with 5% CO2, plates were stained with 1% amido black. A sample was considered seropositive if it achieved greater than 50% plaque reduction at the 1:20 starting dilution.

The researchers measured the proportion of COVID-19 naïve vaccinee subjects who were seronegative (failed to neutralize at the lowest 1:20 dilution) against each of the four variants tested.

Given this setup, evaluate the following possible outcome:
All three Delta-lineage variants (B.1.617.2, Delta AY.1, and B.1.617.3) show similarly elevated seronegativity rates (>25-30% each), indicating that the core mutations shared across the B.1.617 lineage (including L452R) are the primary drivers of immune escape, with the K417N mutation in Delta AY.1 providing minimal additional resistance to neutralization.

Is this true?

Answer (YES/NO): NO